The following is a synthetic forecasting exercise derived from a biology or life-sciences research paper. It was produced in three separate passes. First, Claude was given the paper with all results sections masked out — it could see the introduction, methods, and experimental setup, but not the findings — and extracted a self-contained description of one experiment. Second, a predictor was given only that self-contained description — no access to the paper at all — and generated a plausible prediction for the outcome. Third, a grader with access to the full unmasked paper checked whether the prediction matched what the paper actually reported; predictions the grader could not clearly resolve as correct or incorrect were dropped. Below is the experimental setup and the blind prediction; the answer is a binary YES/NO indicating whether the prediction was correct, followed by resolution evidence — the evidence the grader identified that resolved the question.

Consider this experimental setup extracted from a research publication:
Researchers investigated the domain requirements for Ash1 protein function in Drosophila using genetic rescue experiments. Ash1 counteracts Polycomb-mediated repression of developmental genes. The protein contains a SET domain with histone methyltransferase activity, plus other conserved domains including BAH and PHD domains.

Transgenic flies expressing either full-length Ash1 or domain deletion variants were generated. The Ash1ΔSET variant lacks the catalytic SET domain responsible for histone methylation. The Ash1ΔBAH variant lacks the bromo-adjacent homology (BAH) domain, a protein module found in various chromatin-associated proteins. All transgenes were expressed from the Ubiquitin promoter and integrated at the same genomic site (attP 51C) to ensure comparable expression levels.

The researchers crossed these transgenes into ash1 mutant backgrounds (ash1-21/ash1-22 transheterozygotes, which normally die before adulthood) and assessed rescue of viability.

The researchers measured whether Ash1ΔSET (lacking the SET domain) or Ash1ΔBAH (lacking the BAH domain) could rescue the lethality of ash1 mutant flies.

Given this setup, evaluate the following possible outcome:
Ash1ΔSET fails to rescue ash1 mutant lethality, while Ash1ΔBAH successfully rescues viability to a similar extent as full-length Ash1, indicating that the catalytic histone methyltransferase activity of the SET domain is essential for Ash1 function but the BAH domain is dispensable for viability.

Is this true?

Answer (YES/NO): NO